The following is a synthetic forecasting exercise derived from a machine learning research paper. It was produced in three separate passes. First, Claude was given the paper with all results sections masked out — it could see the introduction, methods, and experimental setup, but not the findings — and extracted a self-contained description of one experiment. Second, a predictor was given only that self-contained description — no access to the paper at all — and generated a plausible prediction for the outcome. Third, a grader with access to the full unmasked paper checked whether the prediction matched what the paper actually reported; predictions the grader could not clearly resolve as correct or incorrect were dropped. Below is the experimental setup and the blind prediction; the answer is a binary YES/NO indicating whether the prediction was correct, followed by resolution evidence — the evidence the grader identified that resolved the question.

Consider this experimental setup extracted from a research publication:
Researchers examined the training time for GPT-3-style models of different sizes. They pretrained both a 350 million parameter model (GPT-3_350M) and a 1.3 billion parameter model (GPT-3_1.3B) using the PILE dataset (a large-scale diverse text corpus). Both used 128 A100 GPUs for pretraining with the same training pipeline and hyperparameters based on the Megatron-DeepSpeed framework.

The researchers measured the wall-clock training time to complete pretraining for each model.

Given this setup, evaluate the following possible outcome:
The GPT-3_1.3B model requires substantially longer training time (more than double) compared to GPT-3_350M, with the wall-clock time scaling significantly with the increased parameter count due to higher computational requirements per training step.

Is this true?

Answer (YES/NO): YES